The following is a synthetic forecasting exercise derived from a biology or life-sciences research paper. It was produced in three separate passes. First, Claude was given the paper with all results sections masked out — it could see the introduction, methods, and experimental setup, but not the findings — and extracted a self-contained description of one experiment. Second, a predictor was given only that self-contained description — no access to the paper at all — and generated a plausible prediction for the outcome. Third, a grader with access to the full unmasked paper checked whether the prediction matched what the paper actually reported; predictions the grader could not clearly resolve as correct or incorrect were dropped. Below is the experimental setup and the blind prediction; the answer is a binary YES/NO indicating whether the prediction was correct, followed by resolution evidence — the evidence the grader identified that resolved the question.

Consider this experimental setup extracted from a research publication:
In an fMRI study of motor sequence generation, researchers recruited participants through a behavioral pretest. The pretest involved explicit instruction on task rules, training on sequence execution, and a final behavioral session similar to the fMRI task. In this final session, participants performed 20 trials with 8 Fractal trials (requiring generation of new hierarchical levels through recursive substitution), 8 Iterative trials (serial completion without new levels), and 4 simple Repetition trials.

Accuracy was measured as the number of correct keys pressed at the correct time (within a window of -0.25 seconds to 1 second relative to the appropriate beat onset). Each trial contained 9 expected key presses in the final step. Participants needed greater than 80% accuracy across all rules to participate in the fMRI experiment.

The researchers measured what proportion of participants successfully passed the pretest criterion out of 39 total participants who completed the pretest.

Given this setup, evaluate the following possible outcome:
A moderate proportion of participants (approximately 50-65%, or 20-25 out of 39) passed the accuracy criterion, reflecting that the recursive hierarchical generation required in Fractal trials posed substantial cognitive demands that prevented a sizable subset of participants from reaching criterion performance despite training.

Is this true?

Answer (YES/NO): YES